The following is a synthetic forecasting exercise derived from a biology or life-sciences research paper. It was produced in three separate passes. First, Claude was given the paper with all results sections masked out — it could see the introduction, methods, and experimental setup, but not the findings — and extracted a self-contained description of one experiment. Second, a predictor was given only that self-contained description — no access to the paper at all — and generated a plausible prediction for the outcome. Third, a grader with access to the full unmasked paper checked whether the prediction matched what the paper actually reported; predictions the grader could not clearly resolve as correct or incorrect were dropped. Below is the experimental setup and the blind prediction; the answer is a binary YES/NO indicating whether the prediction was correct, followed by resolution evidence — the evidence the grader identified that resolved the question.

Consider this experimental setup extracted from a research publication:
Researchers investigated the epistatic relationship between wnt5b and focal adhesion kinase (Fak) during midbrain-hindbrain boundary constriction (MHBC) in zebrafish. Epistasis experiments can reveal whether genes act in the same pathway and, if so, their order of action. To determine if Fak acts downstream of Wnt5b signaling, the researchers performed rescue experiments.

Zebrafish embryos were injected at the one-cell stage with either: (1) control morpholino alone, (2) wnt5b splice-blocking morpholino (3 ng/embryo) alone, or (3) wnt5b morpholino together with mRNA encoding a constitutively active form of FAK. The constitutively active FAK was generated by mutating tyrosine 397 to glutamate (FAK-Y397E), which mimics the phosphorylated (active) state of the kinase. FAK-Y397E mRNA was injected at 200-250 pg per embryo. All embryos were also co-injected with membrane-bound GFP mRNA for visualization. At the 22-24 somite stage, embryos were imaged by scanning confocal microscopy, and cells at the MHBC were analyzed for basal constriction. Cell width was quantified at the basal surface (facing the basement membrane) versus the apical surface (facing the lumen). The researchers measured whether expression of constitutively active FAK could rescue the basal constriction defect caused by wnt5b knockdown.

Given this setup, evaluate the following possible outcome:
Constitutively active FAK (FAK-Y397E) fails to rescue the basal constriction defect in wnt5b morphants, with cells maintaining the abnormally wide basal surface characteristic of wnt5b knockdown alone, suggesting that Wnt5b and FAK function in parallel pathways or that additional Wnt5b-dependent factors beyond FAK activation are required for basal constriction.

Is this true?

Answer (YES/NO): NO